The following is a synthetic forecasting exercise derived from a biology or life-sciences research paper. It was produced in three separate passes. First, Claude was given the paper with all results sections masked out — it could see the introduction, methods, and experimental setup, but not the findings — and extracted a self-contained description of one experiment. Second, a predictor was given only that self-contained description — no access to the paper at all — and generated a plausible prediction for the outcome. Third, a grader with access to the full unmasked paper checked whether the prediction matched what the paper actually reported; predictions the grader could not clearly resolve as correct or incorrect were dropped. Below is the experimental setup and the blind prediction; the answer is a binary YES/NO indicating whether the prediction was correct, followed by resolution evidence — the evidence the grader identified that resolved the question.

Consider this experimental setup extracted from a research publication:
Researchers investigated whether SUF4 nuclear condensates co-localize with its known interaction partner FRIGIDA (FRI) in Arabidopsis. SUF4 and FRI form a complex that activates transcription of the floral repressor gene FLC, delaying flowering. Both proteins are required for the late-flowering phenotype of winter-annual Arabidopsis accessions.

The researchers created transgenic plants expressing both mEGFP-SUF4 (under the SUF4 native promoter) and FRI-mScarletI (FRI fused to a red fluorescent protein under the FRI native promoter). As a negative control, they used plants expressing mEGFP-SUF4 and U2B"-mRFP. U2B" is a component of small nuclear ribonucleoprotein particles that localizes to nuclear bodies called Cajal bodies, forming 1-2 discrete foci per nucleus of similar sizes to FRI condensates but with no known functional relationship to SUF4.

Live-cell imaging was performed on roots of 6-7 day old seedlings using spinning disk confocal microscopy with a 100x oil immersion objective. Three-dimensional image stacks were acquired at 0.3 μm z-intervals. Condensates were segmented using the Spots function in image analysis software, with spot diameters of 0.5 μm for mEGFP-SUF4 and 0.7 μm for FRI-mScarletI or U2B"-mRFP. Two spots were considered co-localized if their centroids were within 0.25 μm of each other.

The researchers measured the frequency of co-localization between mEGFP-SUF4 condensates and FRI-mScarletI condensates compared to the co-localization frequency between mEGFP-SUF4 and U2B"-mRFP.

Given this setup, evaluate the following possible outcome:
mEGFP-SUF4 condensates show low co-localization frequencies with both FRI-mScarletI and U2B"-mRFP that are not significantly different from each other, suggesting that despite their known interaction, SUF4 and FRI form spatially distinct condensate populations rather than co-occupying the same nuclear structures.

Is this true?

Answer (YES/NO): NO